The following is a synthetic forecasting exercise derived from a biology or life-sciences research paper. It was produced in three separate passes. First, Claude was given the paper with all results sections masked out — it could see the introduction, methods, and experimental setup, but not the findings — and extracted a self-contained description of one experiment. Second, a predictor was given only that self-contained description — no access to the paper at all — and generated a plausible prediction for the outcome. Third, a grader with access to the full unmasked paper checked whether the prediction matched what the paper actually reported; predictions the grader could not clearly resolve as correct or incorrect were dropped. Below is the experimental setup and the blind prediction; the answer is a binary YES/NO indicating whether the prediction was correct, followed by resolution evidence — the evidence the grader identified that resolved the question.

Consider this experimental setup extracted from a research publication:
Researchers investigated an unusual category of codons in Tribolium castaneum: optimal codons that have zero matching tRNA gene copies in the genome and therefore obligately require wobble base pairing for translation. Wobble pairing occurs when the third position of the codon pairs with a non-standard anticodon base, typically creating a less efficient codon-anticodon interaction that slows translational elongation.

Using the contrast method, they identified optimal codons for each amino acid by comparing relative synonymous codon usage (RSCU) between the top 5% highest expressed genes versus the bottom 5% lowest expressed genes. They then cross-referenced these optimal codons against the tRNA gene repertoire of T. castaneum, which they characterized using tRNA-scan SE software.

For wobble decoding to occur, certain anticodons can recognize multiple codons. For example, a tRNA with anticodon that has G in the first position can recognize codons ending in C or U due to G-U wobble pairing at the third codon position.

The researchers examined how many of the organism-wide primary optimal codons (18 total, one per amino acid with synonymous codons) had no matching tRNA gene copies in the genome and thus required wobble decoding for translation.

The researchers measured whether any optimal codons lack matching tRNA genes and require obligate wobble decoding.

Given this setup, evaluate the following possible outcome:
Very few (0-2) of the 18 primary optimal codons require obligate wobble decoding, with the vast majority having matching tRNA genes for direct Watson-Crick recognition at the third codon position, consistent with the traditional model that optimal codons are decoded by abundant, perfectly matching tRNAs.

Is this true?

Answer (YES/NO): NO